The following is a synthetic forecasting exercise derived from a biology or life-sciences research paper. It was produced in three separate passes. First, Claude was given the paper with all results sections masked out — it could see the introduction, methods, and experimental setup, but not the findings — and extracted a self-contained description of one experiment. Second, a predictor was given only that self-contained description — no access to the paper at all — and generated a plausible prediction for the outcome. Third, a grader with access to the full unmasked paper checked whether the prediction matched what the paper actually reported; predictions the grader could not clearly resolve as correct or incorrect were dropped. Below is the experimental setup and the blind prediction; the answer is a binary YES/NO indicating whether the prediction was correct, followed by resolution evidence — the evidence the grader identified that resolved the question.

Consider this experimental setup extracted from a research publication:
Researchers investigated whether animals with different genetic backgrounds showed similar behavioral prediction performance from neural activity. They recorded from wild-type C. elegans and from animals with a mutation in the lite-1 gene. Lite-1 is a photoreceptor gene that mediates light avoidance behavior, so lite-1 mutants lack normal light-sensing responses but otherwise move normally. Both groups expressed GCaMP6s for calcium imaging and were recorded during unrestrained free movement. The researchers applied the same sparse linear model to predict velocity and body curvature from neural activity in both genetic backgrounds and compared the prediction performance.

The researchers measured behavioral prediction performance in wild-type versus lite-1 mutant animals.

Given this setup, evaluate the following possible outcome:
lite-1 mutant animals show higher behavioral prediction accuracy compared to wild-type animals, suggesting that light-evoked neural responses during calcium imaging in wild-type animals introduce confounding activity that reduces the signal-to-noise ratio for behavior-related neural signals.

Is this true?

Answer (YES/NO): NO